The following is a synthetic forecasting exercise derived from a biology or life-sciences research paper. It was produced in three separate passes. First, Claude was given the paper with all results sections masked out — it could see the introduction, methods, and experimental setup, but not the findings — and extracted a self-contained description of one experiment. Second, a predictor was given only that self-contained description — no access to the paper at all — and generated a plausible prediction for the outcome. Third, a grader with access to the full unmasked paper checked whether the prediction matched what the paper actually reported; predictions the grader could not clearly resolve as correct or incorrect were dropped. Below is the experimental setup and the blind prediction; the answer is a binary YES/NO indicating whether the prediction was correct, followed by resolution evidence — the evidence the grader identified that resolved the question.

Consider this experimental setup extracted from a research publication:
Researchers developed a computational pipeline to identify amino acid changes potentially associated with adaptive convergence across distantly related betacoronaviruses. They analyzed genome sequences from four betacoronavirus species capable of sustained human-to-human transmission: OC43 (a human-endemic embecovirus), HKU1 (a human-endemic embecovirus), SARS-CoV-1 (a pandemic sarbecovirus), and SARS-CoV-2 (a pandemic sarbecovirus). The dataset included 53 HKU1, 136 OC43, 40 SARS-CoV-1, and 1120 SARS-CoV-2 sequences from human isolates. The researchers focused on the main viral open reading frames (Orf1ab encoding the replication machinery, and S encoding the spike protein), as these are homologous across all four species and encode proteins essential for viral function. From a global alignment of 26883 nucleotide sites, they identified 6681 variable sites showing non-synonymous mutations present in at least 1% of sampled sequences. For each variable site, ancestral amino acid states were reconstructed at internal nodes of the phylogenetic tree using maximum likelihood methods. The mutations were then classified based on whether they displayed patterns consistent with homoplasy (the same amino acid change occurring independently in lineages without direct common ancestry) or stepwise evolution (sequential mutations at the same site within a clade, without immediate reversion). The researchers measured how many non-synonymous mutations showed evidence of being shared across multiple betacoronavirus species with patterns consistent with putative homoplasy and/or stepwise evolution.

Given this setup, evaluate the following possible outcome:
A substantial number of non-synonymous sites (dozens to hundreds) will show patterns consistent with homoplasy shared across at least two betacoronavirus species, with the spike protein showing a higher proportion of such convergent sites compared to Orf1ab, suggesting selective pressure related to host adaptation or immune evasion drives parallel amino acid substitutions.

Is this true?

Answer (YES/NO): YES